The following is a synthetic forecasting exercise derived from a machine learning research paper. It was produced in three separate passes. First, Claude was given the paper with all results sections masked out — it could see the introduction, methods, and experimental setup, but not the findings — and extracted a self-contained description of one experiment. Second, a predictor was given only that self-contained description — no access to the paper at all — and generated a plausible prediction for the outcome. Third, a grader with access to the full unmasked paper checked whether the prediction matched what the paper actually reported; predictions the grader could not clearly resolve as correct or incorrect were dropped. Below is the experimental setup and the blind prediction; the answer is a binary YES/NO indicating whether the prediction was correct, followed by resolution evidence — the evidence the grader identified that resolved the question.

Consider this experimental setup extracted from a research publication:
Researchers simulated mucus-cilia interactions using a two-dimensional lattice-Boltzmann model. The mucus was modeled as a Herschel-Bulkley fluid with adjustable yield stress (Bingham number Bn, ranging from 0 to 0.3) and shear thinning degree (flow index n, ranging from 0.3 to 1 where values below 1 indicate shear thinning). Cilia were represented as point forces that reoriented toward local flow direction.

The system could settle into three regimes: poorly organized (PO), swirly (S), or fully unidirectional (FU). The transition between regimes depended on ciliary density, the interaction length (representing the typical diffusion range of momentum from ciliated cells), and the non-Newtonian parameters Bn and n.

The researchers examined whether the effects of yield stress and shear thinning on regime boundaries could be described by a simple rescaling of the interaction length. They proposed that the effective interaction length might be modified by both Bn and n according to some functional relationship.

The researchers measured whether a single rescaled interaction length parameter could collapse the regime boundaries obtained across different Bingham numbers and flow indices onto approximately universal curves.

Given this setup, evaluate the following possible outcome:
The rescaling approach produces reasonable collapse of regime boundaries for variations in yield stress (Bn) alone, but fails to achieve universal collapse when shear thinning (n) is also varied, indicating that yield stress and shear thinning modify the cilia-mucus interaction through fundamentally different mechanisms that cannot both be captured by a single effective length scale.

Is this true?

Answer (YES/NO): NO